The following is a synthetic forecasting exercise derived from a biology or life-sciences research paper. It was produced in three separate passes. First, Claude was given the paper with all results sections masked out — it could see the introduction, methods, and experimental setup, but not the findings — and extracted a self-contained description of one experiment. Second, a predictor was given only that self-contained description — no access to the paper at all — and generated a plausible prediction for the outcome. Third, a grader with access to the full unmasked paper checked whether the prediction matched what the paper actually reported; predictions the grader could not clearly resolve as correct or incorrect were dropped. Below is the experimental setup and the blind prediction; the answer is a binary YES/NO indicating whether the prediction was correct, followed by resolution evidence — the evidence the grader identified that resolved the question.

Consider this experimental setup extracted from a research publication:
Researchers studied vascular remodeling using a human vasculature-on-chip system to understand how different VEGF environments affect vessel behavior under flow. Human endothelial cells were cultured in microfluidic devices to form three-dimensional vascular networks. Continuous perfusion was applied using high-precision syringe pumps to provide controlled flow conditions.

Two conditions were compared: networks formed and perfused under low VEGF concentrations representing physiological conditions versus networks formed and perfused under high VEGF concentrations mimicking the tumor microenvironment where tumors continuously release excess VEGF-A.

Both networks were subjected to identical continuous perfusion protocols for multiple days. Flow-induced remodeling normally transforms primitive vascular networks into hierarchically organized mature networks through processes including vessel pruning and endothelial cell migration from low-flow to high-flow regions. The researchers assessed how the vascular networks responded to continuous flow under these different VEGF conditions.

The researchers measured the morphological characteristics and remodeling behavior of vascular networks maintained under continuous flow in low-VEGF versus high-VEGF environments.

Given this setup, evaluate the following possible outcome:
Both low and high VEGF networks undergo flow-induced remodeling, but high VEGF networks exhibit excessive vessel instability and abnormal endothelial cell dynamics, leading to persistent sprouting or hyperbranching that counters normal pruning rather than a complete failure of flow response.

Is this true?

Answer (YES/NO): NO